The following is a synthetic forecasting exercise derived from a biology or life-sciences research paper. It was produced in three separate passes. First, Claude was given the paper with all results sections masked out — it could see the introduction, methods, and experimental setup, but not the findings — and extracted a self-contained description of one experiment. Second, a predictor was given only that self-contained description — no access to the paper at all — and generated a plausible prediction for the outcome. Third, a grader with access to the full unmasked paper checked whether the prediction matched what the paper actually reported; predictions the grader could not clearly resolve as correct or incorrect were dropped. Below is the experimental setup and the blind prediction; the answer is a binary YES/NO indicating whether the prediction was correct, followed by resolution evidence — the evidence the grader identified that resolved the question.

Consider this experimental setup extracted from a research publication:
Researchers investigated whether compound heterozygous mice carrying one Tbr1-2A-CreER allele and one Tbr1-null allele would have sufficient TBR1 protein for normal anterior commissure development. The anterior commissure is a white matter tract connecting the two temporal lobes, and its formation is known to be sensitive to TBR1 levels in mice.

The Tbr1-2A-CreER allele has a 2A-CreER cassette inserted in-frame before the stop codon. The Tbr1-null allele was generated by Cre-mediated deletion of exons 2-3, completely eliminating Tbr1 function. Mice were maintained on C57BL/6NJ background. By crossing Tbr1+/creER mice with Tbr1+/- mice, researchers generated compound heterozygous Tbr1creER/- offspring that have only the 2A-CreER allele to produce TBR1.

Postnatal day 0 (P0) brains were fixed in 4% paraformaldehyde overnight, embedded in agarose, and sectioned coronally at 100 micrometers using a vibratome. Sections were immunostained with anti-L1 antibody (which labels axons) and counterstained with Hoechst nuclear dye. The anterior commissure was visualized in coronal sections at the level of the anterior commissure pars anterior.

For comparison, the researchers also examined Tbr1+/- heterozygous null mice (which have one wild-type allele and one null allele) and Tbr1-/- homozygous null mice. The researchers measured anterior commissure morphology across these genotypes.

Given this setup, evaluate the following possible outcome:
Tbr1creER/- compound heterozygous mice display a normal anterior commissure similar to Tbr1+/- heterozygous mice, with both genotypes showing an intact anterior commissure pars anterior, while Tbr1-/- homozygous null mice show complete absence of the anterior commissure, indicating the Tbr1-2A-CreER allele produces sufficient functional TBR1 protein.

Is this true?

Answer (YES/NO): NO